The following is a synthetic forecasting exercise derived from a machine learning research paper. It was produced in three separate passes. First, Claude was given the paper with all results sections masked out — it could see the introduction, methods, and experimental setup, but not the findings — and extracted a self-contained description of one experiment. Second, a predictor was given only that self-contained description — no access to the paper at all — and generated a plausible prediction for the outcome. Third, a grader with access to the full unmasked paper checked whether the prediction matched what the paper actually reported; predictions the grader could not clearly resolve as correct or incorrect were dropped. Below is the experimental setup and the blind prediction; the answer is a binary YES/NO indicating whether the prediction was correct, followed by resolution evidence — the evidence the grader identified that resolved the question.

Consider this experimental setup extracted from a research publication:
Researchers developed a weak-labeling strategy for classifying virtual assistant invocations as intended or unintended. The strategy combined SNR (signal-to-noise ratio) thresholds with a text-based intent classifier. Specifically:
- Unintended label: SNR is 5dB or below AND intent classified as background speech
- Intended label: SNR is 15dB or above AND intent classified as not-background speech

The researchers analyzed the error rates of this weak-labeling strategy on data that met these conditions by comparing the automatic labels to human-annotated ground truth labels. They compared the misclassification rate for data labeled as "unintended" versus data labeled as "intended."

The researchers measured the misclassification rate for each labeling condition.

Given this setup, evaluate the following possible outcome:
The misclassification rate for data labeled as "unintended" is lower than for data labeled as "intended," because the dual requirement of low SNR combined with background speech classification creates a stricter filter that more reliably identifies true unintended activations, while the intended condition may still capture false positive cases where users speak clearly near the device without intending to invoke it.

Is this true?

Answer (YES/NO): NO